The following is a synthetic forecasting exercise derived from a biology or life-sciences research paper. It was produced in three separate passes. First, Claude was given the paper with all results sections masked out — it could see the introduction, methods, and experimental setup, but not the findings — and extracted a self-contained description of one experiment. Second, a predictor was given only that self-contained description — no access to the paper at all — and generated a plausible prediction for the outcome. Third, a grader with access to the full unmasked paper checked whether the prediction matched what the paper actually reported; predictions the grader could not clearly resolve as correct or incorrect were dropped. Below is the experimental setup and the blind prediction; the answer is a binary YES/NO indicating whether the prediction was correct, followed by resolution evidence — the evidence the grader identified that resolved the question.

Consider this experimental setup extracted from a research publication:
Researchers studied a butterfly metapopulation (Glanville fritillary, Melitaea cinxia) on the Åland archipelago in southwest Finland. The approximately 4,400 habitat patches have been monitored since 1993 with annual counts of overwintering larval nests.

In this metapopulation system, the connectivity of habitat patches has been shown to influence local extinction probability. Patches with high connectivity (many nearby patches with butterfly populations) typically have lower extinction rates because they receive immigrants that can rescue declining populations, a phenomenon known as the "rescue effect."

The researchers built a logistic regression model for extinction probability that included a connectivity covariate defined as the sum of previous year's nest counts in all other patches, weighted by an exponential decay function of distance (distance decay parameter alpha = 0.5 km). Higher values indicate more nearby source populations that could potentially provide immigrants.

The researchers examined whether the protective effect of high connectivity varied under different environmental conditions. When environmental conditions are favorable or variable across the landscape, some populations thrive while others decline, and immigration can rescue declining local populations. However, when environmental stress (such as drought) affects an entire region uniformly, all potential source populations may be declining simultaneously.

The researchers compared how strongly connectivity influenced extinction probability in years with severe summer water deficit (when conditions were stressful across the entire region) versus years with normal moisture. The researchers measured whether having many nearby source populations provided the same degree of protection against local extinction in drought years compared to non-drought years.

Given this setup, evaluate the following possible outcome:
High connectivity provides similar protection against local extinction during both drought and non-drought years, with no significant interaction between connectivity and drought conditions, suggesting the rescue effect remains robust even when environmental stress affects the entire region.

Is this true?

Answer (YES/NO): NO